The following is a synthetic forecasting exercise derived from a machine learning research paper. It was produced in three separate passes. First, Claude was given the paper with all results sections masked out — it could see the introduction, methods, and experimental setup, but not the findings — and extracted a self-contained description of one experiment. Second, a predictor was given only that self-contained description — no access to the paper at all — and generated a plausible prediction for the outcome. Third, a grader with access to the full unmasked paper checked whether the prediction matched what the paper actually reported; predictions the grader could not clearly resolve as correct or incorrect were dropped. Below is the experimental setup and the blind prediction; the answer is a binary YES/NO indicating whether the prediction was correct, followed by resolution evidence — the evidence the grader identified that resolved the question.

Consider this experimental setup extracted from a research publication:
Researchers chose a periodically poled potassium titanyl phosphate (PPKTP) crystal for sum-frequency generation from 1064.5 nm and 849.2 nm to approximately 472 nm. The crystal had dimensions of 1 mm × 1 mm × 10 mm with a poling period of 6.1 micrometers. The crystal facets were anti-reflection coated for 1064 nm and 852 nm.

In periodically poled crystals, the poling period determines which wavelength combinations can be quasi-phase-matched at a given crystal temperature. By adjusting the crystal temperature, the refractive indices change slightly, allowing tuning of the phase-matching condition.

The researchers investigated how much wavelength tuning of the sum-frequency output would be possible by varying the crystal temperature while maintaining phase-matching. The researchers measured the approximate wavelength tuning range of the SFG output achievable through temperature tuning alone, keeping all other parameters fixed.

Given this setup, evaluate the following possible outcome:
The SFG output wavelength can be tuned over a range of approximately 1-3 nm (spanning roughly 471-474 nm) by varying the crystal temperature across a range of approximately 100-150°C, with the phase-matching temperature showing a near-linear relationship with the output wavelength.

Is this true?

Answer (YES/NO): NO